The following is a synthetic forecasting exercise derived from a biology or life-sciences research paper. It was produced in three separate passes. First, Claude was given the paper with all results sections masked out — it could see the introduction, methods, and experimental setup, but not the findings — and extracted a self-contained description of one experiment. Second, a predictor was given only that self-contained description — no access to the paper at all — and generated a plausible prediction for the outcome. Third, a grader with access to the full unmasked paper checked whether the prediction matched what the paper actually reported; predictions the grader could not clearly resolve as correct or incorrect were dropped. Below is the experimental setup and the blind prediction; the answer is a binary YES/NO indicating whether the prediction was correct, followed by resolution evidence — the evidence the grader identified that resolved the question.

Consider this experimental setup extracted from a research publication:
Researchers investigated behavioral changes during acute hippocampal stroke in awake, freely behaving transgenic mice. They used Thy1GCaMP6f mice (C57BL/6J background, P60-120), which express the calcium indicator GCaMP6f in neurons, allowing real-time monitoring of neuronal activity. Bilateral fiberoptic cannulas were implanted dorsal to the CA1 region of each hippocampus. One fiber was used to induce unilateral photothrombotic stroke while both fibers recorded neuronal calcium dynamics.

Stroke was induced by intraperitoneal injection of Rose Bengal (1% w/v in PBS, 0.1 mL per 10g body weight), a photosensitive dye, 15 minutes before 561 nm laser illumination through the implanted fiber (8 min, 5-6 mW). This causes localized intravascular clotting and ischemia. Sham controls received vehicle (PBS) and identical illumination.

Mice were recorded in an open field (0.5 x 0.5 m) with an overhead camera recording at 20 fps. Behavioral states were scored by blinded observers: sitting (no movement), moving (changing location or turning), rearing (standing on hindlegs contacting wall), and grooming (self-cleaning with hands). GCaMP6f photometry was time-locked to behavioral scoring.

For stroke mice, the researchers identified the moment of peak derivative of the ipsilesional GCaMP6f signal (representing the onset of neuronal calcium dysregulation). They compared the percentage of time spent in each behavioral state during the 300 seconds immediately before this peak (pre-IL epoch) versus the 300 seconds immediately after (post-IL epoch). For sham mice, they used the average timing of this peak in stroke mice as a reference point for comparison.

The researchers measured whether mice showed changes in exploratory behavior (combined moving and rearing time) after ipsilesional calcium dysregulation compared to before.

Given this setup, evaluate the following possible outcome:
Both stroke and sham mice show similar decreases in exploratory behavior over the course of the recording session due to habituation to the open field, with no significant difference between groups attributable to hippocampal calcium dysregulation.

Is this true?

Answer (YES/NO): NO